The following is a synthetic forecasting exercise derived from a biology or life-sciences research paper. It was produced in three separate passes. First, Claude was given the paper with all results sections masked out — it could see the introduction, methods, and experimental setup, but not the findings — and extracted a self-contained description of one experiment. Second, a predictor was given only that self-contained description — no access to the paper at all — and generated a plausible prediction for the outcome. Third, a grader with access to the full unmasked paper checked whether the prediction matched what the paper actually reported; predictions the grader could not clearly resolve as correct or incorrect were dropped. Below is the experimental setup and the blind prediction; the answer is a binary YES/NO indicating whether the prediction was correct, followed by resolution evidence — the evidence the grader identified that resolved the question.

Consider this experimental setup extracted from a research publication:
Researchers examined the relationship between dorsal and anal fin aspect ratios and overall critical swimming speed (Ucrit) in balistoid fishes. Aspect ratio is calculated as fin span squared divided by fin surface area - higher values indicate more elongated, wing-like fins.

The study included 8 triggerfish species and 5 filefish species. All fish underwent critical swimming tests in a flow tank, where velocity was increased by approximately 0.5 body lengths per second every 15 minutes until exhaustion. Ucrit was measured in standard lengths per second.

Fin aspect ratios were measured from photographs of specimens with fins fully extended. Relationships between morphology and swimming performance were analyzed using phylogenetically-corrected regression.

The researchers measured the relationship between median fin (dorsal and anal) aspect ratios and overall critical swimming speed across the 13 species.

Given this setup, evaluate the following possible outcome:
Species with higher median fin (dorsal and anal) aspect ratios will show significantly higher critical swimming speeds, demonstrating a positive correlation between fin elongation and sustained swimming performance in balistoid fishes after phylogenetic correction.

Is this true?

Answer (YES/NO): YES